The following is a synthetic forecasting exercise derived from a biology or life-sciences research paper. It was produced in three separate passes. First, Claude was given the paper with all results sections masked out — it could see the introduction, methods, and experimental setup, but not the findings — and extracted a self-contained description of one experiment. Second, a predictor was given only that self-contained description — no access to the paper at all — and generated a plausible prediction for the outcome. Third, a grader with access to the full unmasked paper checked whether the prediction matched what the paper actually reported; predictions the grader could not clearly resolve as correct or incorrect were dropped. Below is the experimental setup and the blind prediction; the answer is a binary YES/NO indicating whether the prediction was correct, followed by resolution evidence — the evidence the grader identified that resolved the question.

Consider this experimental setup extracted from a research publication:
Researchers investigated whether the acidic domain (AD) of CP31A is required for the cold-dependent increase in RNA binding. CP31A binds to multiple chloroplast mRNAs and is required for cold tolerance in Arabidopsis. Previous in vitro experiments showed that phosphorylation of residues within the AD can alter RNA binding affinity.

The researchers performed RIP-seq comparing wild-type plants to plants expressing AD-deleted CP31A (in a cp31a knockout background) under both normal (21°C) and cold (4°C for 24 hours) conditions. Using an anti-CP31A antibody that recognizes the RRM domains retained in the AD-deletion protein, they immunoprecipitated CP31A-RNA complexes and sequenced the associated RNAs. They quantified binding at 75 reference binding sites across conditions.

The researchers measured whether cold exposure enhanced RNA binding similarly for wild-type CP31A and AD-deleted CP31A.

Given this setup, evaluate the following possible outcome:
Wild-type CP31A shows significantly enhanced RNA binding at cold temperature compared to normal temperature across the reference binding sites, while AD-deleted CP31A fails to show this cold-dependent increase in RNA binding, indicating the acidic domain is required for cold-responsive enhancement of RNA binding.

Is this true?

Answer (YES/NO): NO